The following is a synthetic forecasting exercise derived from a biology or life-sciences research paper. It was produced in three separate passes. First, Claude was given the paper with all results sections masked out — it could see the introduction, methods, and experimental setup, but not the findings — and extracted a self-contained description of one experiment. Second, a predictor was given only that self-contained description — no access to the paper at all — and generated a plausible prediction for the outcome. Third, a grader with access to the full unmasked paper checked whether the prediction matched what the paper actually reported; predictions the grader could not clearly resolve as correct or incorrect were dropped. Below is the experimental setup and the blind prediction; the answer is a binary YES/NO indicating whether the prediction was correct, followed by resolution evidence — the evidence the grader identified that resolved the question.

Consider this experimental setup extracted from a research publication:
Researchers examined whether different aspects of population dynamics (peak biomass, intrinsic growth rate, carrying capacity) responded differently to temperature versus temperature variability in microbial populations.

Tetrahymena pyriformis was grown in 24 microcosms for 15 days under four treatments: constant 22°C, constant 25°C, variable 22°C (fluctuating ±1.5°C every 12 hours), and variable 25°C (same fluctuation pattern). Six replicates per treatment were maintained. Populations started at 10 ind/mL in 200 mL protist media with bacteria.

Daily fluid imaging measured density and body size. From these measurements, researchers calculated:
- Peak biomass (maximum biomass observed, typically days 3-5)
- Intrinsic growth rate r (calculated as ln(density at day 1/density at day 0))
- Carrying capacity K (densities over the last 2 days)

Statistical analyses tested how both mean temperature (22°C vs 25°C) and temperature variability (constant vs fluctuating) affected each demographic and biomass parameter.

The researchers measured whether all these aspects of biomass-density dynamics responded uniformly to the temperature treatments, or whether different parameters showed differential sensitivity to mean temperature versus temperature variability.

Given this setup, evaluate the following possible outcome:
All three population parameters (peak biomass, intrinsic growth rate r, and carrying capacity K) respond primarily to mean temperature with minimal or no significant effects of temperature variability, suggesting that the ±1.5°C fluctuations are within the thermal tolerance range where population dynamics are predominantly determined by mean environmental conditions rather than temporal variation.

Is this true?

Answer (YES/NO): NO